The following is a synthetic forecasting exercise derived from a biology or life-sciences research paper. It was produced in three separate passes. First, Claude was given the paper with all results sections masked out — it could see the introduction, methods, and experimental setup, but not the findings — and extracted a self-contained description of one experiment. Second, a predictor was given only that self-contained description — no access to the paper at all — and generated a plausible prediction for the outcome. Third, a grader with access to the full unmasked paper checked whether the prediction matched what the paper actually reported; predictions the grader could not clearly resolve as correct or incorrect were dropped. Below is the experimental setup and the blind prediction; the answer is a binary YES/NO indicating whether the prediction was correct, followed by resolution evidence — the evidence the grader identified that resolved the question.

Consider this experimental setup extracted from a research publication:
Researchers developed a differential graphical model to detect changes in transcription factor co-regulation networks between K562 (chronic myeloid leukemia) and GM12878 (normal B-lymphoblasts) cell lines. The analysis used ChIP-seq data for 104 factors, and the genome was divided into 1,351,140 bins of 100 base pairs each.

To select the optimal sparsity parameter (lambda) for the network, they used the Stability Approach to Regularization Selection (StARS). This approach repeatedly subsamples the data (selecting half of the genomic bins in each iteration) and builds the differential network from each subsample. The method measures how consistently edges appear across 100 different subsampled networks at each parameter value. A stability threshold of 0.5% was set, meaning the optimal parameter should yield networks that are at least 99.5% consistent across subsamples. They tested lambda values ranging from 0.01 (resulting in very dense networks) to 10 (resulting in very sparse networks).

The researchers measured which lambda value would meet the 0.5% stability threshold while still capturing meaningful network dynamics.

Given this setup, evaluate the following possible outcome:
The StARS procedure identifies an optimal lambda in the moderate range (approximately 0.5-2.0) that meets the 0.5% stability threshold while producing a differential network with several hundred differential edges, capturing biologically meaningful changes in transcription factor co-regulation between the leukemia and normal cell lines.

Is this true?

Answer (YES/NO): NO